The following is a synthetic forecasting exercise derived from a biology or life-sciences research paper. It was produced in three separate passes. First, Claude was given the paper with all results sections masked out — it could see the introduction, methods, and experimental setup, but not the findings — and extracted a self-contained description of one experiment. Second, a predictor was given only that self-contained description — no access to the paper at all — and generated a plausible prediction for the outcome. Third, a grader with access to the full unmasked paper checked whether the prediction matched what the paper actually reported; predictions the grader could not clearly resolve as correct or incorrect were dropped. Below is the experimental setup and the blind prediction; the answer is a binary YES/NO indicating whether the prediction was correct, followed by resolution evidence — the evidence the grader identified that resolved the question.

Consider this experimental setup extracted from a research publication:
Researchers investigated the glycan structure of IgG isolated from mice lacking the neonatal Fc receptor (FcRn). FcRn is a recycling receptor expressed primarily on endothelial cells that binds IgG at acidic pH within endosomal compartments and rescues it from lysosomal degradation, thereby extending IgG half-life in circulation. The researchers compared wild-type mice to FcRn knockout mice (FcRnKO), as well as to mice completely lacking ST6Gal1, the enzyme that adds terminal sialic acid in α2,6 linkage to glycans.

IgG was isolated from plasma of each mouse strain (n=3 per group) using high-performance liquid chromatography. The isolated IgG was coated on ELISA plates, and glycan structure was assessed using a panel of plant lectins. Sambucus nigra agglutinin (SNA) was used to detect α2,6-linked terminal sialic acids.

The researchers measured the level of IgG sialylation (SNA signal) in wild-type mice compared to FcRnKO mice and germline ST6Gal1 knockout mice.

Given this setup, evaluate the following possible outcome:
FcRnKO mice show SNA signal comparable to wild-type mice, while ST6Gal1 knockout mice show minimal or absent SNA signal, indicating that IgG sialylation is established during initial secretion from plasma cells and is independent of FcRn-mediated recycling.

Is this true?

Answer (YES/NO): NO